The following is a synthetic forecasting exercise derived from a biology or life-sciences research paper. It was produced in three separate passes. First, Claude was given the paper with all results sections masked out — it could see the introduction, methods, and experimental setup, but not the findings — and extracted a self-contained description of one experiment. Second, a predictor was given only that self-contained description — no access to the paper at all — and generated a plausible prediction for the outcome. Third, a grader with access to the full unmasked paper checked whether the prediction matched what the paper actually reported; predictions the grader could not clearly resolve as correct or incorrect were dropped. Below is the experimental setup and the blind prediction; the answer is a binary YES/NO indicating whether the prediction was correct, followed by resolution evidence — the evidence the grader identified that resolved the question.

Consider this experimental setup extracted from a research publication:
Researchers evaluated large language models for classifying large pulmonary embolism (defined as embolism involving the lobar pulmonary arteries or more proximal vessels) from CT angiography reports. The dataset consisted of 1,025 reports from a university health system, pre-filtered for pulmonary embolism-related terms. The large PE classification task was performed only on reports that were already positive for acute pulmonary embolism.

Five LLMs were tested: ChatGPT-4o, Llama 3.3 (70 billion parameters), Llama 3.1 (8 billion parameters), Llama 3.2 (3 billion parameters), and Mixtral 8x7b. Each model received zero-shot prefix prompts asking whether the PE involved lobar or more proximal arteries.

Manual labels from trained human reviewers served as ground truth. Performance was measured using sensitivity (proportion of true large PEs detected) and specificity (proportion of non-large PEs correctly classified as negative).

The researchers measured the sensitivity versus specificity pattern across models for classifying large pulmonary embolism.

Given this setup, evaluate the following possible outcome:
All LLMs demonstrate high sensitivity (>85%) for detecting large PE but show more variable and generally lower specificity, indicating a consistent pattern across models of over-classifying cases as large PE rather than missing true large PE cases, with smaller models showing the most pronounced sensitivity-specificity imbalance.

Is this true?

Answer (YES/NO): NO